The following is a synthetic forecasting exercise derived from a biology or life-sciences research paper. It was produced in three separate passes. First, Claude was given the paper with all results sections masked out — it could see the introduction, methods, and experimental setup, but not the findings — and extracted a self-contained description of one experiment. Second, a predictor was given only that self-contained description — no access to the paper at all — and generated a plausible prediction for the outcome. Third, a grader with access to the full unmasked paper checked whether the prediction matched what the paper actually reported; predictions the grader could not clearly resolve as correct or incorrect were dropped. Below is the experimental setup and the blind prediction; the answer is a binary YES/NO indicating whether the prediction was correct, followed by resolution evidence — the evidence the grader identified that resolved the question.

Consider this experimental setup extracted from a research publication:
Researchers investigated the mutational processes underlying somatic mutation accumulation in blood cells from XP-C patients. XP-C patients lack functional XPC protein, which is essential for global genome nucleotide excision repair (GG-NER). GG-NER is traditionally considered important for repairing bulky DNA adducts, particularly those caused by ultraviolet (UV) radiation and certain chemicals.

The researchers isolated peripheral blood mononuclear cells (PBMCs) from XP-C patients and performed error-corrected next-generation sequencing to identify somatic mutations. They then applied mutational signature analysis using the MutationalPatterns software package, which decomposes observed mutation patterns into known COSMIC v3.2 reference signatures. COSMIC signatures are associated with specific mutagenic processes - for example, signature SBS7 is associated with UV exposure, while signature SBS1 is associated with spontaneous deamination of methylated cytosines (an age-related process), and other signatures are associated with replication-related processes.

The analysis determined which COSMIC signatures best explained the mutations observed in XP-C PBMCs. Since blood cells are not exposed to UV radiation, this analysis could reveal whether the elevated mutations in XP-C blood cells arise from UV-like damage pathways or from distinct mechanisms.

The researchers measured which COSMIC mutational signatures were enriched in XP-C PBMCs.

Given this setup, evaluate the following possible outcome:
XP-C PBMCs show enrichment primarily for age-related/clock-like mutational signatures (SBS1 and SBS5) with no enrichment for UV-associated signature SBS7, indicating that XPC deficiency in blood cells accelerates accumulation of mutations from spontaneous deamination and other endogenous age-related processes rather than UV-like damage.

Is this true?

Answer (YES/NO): NO